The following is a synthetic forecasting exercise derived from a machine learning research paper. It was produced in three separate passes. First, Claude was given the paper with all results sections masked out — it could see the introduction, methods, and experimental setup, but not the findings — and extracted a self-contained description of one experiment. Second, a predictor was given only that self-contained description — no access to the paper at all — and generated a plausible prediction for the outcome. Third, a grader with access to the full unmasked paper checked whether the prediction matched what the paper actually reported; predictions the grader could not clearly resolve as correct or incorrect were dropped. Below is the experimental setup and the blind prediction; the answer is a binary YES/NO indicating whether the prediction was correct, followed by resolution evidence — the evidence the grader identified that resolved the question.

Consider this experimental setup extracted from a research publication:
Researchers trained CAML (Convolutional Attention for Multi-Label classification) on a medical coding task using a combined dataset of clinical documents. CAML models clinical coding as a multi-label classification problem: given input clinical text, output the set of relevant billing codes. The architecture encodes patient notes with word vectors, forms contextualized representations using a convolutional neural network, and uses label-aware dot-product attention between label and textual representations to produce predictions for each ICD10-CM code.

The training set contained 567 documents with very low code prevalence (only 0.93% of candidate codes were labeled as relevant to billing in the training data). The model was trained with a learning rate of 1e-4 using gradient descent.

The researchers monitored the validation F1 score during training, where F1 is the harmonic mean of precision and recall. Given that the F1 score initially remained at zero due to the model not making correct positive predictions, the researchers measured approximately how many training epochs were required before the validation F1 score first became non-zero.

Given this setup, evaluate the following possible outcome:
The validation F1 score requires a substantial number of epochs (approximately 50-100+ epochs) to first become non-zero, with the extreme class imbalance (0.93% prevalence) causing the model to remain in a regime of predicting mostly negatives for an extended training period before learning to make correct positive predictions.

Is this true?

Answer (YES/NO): NO